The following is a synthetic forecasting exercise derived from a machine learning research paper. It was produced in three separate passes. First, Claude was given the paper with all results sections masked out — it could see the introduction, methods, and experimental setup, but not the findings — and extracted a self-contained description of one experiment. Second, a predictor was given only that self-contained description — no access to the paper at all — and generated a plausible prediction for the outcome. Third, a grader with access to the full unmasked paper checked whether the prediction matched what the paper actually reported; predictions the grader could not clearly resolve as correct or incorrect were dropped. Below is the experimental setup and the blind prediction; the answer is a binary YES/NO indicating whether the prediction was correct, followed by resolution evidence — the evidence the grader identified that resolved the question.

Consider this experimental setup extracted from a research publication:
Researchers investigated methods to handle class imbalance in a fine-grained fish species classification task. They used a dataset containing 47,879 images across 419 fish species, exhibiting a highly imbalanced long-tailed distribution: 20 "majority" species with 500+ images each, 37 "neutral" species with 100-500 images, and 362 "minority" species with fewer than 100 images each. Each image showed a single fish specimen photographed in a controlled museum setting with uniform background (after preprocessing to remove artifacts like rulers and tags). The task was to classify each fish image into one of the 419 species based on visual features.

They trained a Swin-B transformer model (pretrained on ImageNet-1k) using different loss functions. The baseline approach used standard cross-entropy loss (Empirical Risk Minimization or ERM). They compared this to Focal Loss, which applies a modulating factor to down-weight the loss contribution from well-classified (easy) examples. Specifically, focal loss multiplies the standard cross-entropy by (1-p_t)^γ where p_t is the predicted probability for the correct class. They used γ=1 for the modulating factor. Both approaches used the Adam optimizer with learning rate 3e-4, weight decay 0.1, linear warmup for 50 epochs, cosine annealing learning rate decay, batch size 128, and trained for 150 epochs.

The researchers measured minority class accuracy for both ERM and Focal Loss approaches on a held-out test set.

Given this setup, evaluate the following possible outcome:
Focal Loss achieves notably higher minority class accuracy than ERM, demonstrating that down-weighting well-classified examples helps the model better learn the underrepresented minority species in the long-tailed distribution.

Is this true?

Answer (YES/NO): NO